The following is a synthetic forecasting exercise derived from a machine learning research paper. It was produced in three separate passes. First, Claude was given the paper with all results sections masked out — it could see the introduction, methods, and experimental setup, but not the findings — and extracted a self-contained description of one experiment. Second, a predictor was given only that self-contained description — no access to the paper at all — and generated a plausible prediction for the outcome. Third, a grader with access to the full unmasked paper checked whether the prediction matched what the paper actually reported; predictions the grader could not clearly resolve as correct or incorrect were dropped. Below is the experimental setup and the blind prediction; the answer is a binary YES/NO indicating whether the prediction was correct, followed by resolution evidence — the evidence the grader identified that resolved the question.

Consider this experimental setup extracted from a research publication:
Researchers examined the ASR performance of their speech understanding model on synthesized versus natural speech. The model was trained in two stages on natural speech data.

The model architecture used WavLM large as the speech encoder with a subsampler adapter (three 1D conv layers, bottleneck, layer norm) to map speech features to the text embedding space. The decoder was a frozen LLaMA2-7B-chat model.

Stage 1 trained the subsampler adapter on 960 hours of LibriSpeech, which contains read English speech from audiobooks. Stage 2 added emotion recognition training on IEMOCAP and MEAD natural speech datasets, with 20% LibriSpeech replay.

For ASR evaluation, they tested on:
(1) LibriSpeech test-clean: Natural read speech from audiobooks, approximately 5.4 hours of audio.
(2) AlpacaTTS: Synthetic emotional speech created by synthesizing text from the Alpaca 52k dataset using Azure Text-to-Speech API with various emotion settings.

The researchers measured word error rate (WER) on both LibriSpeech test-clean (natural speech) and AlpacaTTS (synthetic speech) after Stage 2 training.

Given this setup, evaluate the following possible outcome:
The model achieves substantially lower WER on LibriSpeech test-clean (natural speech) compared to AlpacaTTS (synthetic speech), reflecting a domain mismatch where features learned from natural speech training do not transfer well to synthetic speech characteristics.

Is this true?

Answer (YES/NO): NO